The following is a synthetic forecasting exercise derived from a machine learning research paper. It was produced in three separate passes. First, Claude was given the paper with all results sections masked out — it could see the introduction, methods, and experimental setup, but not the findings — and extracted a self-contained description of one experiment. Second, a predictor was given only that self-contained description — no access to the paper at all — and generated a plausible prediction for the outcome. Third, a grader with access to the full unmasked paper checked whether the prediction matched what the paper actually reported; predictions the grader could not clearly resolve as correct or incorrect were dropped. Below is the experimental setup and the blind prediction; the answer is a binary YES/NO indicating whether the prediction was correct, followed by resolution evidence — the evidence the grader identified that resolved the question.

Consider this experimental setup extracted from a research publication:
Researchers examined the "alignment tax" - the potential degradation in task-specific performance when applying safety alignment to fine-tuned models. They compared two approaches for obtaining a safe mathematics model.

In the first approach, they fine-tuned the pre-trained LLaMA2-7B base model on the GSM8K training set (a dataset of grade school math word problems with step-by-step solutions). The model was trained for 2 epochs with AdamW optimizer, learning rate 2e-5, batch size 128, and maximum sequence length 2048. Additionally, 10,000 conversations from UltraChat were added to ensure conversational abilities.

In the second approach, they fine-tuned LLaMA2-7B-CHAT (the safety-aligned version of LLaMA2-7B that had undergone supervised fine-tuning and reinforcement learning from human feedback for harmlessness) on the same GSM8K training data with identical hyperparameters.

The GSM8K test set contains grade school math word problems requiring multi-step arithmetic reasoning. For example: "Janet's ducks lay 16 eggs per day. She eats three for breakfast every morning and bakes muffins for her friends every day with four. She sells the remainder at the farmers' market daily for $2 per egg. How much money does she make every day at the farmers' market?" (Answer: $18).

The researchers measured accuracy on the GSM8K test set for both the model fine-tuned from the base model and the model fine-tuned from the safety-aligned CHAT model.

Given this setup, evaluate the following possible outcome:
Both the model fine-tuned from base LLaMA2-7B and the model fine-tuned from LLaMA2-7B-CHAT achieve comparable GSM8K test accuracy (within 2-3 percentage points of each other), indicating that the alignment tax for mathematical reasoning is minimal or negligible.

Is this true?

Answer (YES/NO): NO